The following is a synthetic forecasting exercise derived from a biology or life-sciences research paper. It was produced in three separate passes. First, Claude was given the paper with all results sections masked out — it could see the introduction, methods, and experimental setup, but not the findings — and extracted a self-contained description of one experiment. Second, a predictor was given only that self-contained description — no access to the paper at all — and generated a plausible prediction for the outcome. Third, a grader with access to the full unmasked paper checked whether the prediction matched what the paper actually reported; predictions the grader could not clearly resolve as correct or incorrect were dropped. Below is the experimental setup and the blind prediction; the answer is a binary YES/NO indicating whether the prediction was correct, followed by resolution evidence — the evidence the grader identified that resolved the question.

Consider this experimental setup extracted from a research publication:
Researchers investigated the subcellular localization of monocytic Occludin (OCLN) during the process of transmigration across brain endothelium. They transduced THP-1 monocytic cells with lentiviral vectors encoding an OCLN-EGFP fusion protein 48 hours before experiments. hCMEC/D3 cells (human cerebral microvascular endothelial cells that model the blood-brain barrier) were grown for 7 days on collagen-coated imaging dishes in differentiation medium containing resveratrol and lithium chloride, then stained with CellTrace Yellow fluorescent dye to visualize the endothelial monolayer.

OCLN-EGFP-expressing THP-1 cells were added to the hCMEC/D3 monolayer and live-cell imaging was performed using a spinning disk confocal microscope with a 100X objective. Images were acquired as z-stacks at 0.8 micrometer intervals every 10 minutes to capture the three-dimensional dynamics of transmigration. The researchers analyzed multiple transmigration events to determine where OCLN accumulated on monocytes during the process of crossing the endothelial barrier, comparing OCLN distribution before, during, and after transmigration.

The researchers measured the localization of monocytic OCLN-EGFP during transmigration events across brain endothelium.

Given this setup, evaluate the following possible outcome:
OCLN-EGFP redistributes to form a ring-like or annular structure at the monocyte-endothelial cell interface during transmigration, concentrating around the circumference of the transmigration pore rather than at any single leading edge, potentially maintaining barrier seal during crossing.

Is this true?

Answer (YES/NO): YES